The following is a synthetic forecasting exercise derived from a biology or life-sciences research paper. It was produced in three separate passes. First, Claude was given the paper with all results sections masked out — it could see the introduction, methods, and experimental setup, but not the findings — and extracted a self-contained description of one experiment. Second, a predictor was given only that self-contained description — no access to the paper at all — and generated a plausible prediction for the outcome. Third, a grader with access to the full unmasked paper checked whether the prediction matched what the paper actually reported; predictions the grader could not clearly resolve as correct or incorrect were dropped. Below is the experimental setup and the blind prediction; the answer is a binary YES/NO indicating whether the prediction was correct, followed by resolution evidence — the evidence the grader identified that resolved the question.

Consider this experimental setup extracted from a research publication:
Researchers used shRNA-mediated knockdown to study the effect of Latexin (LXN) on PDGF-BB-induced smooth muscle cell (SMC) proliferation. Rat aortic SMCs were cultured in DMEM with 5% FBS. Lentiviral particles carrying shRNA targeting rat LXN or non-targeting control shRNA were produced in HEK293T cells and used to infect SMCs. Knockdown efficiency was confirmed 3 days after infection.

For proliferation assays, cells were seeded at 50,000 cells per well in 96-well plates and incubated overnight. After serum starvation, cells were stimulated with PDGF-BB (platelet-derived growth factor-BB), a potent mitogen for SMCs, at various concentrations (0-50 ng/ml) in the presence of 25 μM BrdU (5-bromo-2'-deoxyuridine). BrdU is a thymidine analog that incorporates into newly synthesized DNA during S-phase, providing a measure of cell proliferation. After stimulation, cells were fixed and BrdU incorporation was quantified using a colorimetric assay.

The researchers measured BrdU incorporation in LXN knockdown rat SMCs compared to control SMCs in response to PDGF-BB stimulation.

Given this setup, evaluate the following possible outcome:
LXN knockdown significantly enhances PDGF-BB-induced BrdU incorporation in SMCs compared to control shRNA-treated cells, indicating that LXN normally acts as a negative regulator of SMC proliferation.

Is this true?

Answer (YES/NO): NO